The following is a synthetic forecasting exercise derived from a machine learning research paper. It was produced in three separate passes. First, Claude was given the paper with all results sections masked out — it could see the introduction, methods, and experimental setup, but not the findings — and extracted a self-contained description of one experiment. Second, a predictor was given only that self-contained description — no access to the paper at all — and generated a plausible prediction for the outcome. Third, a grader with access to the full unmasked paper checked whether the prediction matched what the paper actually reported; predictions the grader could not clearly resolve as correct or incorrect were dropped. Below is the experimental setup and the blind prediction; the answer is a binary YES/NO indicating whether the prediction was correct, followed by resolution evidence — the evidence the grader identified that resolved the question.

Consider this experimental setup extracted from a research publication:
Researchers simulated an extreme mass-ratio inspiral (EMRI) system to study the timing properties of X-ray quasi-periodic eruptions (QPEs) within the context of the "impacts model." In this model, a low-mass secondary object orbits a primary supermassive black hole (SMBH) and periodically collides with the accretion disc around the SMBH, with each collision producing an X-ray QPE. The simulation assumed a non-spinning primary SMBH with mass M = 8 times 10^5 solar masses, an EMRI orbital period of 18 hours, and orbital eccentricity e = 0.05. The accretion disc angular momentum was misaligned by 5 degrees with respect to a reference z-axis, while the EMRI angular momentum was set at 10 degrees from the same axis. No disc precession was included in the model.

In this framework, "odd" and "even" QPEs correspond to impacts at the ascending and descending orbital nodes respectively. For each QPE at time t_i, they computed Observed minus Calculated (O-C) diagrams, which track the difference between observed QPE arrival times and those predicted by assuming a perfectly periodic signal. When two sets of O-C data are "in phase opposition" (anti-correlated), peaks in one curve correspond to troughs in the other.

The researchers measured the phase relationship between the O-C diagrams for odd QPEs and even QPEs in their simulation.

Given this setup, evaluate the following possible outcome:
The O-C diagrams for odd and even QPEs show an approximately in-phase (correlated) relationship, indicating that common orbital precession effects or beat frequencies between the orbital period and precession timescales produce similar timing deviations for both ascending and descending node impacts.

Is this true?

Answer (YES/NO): NO